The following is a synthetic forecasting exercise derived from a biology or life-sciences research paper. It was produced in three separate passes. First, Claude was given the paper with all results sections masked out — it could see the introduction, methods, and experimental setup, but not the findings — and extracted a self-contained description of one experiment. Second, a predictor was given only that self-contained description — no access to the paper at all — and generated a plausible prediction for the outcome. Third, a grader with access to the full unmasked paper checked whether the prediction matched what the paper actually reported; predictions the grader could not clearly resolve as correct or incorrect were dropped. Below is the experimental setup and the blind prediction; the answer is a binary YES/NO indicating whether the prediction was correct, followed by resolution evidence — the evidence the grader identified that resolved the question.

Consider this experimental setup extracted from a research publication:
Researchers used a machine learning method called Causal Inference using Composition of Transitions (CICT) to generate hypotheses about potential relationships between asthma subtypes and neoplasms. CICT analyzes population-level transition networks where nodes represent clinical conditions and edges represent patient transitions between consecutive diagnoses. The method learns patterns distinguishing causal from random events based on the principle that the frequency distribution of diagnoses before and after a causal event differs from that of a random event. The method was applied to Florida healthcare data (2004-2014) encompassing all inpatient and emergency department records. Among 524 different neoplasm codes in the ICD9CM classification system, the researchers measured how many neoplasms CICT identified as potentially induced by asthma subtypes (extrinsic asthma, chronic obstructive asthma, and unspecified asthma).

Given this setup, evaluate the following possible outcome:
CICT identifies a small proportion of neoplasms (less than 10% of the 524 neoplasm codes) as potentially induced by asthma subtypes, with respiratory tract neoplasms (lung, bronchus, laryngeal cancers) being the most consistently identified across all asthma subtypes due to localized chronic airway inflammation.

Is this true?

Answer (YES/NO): NO